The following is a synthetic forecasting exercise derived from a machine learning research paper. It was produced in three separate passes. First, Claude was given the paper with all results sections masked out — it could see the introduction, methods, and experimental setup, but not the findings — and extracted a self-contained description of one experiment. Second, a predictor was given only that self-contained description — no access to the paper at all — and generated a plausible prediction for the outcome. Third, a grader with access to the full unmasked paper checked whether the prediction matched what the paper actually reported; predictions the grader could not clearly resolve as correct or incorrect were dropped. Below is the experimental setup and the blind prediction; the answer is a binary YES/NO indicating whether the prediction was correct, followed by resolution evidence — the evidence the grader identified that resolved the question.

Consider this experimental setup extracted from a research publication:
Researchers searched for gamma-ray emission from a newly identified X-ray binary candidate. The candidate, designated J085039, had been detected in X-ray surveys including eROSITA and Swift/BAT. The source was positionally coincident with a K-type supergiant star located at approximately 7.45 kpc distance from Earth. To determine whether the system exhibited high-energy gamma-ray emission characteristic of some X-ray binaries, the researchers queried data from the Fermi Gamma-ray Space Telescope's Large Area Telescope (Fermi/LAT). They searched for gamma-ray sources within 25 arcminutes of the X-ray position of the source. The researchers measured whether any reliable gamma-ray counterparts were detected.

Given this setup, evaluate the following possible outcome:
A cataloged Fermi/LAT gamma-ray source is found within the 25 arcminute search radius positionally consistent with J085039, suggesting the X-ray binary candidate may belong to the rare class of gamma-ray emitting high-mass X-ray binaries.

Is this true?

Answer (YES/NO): NO